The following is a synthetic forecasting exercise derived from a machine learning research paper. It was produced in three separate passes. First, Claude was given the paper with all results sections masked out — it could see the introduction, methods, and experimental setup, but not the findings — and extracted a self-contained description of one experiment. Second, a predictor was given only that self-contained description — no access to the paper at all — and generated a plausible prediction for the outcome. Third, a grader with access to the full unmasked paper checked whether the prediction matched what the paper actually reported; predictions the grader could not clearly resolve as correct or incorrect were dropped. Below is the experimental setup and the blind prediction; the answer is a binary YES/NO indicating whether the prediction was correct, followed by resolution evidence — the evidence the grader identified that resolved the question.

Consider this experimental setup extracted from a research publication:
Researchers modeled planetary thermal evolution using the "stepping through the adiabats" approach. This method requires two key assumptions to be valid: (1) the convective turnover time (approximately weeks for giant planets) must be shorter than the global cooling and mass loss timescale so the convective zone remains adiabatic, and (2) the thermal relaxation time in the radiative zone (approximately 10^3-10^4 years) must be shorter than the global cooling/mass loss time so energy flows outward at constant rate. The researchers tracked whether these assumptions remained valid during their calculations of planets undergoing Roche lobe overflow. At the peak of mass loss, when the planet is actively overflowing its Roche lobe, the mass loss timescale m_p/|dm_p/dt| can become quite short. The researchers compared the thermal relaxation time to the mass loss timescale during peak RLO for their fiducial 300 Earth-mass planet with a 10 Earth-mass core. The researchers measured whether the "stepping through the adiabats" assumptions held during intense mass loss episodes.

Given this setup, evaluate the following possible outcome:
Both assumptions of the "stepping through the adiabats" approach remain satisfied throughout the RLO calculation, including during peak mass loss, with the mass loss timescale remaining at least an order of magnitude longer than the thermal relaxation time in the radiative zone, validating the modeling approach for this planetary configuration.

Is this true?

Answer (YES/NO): NO